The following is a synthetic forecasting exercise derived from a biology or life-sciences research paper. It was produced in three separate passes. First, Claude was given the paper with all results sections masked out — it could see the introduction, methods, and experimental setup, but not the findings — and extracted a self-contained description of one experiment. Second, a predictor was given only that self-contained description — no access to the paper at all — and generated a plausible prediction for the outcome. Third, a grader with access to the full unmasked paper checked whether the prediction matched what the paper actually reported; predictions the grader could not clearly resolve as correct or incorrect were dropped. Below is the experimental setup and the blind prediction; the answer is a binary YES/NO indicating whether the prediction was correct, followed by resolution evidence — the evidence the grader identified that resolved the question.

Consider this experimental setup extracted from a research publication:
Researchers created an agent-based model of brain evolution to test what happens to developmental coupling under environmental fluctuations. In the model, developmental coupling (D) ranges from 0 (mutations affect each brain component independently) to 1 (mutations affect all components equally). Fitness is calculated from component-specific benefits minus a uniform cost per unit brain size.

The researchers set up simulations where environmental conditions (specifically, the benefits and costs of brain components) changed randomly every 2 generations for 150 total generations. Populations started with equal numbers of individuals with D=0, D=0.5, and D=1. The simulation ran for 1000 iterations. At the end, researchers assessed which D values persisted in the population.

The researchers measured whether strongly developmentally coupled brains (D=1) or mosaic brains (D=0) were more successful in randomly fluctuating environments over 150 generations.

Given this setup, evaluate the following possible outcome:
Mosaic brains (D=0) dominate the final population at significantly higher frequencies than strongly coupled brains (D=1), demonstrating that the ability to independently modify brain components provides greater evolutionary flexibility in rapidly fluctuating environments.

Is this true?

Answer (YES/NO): NO